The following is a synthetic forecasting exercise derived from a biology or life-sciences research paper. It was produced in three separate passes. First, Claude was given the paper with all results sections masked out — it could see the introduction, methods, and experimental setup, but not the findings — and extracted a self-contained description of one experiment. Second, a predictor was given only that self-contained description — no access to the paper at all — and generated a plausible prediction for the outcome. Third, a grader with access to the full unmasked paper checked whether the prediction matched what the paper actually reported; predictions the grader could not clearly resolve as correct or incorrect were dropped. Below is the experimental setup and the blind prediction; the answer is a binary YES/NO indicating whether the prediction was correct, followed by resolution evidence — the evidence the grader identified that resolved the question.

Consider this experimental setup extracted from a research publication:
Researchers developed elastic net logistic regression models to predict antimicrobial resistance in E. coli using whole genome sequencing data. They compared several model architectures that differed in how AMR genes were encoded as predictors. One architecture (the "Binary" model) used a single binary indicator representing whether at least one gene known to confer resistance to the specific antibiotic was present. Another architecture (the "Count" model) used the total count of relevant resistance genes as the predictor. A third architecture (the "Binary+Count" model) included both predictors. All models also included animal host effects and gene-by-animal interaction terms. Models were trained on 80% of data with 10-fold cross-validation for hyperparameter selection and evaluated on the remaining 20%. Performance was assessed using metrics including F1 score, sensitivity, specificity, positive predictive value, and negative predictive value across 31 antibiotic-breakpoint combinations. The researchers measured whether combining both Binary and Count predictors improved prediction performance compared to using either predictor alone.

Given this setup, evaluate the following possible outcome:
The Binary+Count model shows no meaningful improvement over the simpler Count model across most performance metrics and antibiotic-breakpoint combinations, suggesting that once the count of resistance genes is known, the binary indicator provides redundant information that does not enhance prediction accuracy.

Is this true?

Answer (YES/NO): YES